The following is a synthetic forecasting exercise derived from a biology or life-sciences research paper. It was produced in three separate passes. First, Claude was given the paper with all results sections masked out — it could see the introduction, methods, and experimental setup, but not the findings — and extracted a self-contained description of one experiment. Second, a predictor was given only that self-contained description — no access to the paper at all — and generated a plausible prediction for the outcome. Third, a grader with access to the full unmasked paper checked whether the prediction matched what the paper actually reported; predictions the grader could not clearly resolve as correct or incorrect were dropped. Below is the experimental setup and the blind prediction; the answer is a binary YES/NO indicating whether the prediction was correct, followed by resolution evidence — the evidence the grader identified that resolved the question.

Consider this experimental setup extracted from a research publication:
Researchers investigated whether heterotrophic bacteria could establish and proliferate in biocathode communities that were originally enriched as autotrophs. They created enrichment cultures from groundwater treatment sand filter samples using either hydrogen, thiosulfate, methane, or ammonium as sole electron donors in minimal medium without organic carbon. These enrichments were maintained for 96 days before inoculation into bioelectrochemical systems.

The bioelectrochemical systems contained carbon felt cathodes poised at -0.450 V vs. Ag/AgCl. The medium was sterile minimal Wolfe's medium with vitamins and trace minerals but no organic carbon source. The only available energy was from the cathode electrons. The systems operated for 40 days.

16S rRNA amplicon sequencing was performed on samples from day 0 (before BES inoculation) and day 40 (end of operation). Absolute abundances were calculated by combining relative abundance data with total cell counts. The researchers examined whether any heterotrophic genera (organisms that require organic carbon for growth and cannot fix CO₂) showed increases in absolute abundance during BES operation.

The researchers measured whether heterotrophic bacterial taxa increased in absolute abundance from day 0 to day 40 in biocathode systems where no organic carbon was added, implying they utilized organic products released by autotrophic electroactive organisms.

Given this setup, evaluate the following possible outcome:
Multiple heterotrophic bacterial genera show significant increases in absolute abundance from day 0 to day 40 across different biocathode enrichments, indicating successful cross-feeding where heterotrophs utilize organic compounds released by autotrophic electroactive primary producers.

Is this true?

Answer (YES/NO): NO